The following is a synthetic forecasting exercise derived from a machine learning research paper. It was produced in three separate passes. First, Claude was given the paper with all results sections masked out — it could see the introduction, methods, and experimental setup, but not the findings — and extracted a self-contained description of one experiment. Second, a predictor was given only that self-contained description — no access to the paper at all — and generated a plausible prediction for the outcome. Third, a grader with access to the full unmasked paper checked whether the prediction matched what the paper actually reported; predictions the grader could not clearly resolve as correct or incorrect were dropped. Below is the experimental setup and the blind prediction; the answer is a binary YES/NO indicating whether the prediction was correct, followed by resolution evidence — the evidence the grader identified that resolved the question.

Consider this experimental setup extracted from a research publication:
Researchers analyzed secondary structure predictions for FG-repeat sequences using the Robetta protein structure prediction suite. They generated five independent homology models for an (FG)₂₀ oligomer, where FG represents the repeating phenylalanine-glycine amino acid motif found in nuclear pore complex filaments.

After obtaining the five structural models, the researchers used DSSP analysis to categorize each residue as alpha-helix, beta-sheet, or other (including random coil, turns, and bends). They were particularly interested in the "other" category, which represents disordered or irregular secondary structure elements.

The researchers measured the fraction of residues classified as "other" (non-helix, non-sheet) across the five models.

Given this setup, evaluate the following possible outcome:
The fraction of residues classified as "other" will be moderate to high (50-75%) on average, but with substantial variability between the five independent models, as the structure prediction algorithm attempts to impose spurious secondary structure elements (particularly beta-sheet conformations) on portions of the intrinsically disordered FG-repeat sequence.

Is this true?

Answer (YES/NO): NO